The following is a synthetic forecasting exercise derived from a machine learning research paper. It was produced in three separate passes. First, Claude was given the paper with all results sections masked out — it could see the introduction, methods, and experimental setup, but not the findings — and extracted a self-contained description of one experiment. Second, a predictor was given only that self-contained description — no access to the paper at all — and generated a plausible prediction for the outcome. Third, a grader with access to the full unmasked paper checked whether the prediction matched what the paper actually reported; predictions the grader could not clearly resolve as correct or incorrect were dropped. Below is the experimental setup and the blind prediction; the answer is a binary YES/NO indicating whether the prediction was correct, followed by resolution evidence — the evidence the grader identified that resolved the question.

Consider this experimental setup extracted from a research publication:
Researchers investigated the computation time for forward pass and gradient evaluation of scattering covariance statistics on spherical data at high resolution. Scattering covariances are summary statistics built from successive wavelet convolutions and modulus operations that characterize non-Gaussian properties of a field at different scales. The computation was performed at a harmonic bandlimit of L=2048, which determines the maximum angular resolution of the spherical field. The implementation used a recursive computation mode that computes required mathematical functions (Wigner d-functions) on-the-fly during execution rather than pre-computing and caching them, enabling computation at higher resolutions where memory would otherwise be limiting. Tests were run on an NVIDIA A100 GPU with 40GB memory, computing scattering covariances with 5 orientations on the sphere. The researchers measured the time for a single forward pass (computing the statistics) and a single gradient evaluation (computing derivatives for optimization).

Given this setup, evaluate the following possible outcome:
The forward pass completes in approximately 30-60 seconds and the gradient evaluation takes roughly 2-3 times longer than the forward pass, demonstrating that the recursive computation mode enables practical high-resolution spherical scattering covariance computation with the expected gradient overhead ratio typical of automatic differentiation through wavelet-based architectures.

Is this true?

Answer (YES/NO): NO